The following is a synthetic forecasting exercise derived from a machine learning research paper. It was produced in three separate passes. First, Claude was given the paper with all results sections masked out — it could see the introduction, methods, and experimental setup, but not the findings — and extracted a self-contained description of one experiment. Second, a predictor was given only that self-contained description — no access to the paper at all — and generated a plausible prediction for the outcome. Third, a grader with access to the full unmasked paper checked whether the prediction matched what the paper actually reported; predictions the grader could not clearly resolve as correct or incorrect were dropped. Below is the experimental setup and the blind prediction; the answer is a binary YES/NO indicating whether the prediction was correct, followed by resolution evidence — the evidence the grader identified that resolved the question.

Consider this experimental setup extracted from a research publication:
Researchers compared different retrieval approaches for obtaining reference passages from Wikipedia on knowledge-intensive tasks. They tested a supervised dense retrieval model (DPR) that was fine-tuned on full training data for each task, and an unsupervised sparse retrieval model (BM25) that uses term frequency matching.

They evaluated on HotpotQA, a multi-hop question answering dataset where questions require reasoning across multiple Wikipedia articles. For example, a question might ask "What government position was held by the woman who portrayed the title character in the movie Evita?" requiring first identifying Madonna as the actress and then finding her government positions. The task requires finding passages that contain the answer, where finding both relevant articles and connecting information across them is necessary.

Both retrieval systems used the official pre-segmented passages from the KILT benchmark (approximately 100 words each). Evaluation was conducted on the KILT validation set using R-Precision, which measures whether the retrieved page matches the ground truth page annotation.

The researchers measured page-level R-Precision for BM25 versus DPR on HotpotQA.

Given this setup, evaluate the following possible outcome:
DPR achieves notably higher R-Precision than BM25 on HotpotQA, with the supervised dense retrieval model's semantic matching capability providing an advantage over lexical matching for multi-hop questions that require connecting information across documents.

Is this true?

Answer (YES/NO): NO